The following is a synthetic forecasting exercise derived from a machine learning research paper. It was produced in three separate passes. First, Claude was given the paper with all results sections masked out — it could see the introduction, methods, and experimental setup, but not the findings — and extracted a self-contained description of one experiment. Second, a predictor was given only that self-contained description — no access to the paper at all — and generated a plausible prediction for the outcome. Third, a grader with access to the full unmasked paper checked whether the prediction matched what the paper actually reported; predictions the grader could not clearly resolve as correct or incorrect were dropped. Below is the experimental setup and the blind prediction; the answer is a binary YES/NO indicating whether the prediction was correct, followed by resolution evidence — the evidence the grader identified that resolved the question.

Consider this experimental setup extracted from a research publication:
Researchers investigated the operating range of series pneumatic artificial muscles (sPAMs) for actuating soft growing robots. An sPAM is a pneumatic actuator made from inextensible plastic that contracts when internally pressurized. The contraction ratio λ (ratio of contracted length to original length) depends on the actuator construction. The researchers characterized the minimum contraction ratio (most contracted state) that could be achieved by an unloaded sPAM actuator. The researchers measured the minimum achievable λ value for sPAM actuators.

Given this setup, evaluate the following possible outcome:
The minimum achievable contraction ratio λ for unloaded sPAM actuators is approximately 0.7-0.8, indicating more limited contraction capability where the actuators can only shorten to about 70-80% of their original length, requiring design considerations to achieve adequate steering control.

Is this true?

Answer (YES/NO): NO